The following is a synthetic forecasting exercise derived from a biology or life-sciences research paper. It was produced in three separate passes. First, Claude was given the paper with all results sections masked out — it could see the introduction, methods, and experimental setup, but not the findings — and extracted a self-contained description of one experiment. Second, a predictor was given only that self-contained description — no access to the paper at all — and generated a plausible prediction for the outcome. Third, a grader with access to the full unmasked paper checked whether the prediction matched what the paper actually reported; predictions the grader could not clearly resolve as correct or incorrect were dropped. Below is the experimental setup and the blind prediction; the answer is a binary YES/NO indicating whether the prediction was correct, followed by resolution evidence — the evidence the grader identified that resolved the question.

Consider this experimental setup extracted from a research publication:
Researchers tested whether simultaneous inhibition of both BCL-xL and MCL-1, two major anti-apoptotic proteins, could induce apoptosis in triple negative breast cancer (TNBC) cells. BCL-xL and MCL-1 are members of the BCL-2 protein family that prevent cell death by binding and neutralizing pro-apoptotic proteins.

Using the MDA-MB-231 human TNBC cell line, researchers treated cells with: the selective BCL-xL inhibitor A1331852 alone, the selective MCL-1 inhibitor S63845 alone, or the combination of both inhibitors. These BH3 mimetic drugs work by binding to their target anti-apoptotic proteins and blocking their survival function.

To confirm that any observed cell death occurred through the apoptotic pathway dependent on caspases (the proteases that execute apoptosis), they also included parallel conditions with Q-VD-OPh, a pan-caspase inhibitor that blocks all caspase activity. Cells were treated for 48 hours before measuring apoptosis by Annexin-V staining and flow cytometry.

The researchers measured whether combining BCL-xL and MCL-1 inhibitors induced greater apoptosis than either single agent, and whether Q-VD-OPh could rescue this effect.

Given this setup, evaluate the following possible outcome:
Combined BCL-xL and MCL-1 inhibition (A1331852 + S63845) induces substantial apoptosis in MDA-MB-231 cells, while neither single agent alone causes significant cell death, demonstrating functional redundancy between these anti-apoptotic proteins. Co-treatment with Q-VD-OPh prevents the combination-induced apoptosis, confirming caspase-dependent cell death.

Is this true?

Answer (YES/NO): NO